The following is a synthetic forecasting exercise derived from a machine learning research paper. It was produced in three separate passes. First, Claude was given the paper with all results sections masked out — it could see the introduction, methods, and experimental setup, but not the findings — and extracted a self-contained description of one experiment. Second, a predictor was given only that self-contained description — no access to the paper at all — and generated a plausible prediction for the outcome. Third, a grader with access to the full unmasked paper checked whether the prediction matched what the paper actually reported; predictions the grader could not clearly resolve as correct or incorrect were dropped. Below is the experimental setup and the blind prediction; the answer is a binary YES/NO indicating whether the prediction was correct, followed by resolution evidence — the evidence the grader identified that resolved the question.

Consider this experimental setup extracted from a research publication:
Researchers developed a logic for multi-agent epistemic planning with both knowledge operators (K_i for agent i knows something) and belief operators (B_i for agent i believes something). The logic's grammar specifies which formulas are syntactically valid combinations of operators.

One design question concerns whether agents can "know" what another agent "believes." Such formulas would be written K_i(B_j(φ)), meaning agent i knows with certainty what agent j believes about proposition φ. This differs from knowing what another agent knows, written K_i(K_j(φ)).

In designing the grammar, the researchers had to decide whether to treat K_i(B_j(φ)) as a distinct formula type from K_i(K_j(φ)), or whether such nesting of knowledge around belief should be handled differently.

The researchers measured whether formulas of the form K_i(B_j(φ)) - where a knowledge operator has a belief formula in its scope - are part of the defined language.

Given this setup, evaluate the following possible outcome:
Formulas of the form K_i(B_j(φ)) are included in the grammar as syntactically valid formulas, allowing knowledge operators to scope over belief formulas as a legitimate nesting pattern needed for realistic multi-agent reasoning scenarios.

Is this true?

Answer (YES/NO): NO